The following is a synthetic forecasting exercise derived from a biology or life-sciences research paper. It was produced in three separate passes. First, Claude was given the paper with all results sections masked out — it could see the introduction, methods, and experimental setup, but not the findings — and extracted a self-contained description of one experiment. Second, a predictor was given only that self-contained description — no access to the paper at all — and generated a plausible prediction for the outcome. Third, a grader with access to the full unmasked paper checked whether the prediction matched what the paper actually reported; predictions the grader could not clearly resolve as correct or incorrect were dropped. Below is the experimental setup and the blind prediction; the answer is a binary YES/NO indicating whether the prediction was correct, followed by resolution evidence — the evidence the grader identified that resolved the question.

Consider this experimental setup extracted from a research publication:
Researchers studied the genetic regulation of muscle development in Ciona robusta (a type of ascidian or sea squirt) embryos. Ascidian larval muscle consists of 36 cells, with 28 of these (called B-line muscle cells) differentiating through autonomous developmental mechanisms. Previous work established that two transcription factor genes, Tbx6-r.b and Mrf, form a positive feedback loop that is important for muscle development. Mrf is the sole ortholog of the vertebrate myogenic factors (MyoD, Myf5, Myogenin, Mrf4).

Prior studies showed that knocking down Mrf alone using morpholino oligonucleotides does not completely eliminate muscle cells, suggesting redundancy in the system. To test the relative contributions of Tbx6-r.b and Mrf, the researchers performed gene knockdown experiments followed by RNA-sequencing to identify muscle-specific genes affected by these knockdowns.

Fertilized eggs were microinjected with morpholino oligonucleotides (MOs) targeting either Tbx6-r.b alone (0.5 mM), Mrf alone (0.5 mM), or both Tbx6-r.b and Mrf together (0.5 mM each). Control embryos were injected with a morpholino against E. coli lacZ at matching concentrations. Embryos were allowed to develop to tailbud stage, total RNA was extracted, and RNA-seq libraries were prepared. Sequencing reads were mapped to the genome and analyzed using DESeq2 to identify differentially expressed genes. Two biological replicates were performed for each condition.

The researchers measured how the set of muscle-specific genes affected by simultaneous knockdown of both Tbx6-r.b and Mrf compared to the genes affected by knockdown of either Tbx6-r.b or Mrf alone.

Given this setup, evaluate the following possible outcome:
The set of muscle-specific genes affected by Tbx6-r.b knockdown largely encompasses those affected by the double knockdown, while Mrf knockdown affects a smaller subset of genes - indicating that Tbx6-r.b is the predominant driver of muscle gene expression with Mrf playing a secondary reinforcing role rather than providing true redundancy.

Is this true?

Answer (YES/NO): NO